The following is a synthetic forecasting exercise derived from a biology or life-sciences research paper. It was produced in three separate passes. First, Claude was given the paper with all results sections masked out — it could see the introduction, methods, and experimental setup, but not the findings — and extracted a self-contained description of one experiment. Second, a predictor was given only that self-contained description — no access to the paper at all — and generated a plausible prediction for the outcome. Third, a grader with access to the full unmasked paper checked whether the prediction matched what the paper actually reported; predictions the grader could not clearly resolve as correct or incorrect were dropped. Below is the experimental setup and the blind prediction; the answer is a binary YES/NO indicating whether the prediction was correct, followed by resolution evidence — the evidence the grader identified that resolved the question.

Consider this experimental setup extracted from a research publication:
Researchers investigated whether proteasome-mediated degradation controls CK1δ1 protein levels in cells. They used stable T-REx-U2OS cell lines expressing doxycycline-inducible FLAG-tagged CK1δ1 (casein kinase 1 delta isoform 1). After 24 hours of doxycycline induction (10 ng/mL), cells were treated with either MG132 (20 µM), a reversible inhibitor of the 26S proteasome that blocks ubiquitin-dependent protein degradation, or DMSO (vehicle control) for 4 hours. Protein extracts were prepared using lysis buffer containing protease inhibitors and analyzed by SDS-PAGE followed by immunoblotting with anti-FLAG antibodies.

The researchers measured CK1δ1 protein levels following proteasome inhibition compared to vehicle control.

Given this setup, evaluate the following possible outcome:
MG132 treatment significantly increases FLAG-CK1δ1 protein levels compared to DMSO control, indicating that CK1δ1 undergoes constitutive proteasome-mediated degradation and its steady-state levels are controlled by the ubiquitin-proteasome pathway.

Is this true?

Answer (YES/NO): YES